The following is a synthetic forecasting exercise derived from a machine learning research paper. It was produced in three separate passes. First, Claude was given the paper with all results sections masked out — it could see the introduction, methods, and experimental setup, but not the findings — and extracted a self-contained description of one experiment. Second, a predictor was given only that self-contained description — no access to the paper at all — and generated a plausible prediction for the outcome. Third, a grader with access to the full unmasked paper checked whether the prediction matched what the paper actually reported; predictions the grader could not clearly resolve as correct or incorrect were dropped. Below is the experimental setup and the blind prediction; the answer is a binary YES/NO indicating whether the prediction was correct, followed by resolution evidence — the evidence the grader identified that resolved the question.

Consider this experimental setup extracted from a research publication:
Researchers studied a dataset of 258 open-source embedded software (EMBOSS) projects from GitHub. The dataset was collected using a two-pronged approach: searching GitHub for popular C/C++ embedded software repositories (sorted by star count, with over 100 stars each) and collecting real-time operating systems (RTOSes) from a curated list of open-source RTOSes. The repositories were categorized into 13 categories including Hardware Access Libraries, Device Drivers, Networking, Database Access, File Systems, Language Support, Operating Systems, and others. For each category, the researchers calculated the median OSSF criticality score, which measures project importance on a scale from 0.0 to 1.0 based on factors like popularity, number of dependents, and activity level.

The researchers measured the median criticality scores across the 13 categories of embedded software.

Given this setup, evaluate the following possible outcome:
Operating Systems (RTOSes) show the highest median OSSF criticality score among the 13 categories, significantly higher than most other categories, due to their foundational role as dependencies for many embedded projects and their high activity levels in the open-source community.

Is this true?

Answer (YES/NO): NO